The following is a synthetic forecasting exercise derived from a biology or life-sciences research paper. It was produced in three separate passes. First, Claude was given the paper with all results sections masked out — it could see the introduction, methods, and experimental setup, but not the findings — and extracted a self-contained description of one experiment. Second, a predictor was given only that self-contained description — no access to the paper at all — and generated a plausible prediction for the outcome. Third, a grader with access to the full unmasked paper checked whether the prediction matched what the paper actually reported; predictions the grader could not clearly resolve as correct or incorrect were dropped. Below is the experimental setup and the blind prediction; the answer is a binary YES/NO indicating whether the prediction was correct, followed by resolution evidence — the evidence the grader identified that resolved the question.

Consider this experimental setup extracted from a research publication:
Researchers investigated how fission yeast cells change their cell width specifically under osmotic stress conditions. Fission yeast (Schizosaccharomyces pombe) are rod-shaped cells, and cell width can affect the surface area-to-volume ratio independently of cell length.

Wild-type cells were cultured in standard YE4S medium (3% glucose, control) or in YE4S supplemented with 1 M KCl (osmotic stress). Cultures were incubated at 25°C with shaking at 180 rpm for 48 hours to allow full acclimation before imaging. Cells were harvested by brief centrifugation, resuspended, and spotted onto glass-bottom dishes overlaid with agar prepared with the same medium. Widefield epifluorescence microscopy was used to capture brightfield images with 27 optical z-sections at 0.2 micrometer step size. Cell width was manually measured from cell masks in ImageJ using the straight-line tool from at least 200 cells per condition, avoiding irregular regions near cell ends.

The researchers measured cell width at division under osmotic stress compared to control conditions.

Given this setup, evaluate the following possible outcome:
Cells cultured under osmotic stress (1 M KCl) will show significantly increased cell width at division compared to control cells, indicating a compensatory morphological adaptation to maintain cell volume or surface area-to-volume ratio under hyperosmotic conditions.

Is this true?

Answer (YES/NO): YES